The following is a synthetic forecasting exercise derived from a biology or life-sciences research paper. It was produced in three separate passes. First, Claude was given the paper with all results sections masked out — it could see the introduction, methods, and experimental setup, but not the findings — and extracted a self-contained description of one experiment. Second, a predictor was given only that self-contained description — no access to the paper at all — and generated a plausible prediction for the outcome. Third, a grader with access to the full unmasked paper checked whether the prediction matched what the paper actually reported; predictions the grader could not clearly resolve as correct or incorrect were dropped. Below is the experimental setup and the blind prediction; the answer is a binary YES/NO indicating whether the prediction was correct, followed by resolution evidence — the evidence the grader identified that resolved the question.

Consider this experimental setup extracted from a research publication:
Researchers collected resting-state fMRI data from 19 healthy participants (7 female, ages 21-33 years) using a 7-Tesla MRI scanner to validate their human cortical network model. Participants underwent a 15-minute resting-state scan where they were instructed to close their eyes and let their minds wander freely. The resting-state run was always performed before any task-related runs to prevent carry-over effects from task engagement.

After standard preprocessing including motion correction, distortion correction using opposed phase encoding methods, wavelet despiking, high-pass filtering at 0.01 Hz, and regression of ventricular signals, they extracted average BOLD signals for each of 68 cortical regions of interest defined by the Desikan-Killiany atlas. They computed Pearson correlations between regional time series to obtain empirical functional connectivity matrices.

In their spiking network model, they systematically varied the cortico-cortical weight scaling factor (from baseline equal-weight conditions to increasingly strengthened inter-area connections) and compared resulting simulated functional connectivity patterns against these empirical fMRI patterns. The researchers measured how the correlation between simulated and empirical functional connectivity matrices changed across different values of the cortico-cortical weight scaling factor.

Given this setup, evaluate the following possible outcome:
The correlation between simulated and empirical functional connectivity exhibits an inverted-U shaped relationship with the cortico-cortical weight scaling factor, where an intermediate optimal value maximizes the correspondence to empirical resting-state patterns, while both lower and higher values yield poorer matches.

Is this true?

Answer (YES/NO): NO